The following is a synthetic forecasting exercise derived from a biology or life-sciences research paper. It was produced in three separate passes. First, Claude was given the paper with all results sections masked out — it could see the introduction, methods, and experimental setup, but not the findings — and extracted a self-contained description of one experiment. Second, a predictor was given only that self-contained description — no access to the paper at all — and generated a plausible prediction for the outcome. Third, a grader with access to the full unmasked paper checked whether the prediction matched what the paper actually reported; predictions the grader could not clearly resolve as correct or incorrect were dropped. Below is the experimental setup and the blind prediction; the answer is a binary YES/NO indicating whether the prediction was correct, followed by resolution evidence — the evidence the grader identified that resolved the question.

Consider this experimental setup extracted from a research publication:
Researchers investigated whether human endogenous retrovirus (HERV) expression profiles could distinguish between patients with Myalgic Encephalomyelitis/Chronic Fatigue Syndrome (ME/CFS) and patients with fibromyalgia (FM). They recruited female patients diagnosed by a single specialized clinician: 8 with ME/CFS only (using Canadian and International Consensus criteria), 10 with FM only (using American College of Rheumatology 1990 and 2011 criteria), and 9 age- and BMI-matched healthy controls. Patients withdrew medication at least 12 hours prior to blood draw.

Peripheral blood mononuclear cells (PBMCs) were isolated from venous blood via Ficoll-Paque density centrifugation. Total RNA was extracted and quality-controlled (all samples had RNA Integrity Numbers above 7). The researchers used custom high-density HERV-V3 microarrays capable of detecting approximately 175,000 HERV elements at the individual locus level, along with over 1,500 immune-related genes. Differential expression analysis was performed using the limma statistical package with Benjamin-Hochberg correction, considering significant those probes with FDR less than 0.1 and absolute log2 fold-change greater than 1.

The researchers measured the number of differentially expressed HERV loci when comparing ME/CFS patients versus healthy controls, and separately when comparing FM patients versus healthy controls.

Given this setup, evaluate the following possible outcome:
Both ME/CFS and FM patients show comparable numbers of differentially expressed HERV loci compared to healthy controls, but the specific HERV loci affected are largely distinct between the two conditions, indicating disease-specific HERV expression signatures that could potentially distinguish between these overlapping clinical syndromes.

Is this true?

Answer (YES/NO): NO